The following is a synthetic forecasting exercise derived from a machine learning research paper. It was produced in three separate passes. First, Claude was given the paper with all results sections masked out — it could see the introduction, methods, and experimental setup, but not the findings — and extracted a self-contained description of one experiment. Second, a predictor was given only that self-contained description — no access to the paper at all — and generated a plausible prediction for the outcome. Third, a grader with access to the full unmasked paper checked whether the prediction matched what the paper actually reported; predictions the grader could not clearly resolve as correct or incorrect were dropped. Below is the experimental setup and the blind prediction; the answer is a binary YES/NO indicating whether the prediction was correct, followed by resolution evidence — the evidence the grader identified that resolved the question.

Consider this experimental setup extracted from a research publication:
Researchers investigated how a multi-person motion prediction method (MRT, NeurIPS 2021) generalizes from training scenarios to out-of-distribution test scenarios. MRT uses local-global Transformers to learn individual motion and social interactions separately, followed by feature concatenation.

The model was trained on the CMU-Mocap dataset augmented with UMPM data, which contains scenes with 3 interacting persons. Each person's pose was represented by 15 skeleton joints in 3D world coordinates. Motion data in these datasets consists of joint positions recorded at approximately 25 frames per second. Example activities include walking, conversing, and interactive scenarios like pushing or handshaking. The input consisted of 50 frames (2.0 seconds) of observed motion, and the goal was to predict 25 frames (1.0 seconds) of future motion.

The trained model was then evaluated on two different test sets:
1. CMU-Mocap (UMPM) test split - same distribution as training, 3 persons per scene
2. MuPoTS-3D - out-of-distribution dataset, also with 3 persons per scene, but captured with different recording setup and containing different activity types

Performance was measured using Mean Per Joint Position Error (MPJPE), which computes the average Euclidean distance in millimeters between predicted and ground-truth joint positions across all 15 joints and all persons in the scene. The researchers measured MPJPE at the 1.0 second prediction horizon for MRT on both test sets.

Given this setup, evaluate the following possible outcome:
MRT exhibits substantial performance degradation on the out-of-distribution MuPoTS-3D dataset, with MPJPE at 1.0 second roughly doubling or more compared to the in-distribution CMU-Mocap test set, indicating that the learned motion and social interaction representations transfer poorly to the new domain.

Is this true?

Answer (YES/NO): NO